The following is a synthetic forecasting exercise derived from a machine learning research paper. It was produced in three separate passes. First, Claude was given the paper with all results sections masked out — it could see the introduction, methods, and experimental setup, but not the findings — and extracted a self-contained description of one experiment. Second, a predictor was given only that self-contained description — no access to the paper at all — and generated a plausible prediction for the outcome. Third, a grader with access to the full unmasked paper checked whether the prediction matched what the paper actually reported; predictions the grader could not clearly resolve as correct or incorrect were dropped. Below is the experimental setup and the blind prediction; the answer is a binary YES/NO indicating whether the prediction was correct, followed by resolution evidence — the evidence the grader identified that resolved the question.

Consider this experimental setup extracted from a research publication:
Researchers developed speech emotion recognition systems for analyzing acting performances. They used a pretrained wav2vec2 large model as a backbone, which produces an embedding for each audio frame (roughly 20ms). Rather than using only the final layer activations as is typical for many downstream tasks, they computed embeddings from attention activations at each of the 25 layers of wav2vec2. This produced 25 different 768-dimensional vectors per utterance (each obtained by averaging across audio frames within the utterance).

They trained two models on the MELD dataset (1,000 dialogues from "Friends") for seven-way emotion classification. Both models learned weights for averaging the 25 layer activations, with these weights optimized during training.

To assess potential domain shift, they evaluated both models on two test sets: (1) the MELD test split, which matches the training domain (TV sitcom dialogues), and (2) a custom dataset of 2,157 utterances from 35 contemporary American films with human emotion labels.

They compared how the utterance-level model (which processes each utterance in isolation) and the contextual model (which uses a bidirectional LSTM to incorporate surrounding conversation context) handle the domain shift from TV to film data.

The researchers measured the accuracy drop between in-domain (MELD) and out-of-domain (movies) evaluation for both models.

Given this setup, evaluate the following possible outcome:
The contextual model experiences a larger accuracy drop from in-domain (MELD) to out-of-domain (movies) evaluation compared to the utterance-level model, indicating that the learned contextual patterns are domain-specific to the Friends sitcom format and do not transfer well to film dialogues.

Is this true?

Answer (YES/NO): NO